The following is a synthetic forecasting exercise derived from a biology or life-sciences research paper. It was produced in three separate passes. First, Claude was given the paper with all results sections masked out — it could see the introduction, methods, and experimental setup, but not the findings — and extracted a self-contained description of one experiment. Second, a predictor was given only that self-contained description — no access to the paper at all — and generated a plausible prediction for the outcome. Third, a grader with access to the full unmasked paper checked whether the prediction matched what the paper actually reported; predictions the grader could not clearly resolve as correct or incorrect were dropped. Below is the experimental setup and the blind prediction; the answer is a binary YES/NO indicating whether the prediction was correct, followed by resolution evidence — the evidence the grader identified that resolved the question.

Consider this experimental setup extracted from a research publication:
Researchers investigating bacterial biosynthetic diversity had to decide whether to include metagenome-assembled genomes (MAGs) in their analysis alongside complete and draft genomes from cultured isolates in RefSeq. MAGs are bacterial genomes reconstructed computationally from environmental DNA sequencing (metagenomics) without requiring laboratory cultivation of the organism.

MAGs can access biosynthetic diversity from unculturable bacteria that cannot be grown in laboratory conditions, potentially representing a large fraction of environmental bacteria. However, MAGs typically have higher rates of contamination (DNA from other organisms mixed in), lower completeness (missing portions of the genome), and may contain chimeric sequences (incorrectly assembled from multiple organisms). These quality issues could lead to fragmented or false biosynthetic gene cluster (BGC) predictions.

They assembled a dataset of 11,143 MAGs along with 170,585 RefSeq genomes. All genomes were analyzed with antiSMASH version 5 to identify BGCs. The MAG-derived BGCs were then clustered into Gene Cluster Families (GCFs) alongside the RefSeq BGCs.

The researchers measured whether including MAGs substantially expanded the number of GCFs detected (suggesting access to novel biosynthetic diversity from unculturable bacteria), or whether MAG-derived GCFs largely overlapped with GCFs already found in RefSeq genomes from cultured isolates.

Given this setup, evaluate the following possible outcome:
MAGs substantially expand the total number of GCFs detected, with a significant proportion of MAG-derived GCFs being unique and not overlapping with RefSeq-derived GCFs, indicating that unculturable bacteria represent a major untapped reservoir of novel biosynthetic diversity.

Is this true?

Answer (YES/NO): YES